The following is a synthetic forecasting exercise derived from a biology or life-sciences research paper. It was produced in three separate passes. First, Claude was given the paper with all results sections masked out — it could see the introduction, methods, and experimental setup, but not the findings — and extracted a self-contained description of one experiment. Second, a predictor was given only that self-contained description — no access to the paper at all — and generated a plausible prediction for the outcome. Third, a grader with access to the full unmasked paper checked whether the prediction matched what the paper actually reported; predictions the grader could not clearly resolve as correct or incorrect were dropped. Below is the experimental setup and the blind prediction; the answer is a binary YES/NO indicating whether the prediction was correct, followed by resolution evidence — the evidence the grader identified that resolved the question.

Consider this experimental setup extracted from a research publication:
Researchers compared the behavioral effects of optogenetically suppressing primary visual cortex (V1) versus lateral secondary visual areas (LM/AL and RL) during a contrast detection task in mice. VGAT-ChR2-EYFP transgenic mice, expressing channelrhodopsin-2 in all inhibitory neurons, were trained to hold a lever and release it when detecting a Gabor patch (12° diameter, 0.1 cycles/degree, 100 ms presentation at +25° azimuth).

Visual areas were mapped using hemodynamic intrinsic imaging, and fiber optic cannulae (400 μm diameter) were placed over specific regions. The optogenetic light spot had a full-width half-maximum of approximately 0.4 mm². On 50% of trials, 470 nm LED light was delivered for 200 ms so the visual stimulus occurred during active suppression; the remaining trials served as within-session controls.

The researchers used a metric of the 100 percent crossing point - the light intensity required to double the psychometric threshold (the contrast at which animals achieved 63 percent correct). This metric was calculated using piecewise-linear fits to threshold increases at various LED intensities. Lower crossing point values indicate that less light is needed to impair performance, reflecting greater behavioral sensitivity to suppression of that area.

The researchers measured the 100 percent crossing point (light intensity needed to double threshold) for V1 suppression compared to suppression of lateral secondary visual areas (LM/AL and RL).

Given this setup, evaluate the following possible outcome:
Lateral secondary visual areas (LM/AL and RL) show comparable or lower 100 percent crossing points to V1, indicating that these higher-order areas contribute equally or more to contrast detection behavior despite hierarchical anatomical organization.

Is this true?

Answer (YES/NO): YES